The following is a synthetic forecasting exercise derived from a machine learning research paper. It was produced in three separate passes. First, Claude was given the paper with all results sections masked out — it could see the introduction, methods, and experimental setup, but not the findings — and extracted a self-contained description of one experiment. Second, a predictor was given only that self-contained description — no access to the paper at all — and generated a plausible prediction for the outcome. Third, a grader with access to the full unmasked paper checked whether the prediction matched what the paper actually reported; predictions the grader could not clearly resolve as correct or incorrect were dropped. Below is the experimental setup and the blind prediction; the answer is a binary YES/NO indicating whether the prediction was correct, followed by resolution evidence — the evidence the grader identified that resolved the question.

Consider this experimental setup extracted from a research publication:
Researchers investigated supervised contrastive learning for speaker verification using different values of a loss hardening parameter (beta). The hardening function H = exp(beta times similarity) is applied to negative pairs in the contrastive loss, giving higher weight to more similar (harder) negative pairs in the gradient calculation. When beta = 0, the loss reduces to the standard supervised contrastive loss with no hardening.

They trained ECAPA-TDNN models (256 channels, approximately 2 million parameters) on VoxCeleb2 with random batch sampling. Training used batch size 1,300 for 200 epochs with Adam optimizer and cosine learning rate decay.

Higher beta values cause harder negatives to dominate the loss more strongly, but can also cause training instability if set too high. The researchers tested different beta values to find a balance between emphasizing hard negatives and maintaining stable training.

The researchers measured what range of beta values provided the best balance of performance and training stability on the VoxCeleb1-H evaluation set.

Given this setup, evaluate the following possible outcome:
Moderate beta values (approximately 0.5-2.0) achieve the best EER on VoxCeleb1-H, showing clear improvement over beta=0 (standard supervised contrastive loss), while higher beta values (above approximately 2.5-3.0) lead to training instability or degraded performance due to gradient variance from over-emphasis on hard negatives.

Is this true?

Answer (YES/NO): NO